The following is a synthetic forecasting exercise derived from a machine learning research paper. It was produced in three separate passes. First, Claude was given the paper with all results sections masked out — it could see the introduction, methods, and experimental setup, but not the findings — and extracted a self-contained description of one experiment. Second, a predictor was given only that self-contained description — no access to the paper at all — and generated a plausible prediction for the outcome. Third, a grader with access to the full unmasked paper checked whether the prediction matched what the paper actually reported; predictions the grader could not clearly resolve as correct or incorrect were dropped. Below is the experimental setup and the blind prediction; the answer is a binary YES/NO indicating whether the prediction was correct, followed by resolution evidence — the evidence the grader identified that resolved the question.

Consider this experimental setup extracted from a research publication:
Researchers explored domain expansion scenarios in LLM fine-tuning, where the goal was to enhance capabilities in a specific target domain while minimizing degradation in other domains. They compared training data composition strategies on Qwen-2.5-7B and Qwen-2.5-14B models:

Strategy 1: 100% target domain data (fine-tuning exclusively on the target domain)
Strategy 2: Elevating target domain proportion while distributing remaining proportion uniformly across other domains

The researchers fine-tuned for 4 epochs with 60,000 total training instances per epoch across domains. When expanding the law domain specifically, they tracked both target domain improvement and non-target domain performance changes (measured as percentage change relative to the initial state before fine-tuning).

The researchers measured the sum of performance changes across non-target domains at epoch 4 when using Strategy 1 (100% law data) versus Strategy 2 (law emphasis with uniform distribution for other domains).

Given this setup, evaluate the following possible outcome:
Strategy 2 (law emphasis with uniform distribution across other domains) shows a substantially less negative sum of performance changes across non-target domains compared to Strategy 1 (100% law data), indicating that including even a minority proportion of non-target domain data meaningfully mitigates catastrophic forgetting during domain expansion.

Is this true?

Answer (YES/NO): YES